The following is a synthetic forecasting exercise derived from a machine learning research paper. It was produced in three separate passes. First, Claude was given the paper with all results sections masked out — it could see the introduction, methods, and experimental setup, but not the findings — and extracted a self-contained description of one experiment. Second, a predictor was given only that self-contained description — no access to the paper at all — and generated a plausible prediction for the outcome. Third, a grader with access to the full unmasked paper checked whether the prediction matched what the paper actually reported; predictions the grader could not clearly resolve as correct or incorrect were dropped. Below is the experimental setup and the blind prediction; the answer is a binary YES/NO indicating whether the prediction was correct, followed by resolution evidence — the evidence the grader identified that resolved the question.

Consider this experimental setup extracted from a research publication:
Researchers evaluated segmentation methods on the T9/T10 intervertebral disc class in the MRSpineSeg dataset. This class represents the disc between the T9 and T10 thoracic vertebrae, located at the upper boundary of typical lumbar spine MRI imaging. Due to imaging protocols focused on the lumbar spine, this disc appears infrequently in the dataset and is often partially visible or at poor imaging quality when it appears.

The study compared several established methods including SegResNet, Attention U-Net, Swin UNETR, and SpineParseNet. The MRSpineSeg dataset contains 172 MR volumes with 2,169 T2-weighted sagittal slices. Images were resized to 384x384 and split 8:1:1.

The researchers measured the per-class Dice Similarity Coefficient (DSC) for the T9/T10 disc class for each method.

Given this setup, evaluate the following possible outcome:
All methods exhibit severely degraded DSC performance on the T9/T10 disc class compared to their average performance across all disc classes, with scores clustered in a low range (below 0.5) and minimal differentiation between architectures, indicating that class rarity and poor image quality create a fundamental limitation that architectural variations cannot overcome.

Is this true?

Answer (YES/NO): NO